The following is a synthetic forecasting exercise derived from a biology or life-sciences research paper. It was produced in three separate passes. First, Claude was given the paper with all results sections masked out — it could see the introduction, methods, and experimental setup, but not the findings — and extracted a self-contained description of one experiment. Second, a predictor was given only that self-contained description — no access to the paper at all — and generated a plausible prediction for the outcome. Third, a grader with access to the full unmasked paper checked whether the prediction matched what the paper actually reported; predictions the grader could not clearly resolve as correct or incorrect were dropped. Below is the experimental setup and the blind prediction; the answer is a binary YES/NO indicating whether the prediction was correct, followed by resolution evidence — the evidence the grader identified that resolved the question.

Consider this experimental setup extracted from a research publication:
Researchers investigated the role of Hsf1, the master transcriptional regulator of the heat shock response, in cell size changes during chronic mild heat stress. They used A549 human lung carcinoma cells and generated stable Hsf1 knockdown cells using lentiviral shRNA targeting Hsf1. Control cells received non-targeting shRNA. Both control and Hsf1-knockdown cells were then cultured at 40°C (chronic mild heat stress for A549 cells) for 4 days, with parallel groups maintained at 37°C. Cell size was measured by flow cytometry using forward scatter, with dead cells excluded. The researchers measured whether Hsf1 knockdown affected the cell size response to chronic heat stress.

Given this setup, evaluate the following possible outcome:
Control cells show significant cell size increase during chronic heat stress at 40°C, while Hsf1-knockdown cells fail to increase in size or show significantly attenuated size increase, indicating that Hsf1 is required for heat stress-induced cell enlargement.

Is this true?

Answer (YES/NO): YES